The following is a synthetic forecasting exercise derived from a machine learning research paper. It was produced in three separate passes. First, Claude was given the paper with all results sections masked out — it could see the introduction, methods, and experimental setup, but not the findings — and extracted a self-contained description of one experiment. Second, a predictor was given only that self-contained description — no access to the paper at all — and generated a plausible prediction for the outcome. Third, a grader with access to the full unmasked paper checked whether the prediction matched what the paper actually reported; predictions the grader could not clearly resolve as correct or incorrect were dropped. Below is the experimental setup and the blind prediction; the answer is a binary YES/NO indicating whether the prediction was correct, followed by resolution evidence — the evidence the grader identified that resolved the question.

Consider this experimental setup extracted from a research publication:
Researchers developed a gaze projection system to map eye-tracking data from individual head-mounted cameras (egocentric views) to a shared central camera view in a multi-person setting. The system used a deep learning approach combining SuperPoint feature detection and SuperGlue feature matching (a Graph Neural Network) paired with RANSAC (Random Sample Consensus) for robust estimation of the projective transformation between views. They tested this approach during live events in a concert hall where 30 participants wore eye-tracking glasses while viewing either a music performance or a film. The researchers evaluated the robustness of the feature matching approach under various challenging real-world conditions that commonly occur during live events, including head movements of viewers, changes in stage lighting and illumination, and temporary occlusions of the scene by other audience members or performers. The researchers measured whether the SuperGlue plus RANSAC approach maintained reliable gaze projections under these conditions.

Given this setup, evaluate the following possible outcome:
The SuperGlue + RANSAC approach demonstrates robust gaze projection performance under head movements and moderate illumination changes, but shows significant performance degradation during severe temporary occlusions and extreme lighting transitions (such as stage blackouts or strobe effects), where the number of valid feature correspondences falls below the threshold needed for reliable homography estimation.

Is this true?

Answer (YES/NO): NO